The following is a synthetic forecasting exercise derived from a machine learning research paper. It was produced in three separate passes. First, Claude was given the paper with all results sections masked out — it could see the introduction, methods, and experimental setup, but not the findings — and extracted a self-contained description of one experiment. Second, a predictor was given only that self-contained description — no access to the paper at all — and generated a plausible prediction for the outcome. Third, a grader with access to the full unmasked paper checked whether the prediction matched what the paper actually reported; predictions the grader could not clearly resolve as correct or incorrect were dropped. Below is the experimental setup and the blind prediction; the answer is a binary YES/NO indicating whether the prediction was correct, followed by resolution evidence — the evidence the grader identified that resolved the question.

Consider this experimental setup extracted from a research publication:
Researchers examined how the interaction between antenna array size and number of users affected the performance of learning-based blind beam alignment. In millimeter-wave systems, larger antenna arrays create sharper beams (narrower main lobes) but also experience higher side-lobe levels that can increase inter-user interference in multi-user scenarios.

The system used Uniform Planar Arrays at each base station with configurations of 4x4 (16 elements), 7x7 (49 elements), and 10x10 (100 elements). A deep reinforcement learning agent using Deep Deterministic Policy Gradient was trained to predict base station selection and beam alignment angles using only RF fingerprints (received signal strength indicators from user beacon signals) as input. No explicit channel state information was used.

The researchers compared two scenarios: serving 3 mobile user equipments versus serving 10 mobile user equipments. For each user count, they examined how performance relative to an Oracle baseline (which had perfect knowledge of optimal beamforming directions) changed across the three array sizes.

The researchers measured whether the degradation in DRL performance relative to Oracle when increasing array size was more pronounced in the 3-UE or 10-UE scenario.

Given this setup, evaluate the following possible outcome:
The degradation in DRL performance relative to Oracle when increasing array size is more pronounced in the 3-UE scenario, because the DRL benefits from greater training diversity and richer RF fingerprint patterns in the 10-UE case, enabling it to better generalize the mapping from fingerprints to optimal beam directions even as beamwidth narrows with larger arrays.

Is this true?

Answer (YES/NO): NO